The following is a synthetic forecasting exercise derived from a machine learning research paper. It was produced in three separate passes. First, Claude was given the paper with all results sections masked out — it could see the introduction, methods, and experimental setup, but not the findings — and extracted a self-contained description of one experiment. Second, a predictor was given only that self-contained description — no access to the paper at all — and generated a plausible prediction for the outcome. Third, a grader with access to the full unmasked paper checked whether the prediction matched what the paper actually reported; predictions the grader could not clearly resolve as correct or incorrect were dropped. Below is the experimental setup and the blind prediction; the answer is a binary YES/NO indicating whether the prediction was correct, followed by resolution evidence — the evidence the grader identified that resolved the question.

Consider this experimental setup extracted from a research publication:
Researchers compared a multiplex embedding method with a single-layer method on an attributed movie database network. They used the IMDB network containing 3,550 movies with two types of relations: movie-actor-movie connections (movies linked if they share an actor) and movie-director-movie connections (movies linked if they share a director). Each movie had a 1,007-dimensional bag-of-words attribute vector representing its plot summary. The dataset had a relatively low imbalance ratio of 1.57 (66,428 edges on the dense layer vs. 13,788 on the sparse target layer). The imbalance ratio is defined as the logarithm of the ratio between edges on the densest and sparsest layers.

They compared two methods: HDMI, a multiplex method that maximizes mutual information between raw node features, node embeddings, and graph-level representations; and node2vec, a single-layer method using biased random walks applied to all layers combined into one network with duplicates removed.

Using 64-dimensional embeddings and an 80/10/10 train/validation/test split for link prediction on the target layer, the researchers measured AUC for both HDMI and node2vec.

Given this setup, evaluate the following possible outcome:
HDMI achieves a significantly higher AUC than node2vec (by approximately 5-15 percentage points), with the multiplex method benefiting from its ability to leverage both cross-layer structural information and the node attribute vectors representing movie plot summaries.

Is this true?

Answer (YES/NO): YES